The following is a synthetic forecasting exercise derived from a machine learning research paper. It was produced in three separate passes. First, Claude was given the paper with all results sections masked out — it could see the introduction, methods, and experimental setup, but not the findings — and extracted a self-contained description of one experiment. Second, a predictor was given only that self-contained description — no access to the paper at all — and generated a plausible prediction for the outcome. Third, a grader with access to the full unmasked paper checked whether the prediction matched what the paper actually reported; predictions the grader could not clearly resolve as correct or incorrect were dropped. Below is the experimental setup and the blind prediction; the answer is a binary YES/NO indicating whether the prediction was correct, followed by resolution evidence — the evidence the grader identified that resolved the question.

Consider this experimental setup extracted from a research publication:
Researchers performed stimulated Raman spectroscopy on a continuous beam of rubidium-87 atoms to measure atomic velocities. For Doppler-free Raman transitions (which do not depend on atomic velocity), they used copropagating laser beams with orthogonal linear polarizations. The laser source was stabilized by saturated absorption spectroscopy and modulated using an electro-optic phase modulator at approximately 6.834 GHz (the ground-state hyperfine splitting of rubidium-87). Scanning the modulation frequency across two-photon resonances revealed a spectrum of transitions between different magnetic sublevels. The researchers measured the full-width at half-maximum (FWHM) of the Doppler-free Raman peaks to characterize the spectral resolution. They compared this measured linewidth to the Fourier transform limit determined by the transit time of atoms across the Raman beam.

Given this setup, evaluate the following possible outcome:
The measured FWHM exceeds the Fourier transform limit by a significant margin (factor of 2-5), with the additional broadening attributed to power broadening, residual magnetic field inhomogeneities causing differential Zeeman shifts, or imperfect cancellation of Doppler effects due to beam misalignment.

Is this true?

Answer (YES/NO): NO